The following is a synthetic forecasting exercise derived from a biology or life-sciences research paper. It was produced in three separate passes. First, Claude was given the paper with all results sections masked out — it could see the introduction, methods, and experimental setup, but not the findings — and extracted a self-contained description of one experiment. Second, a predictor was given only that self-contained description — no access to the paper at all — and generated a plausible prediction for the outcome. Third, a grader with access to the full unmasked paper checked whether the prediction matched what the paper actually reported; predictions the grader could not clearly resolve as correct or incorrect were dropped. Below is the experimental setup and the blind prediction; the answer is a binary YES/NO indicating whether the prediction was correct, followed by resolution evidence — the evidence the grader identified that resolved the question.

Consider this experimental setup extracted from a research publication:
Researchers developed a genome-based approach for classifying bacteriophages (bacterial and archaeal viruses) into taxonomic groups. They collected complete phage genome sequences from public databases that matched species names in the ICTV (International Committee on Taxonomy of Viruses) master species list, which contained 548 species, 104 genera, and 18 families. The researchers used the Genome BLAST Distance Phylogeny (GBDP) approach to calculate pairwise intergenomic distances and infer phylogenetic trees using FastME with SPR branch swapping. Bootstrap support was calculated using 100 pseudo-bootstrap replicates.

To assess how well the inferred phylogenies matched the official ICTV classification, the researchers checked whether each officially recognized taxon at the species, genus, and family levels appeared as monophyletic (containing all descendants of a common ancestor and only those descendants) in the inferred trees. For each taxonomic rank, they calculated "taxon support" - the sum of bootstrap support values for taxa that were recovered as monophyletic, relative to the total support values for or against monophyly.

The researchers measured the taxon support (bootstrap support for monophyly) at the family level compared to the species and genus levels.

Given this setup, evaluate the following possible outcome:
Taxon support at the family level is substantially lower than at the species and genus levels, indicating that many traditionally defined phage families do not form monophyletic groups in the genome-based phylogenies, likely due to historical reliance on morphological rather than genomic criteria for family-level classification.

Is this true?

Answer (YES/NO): YES